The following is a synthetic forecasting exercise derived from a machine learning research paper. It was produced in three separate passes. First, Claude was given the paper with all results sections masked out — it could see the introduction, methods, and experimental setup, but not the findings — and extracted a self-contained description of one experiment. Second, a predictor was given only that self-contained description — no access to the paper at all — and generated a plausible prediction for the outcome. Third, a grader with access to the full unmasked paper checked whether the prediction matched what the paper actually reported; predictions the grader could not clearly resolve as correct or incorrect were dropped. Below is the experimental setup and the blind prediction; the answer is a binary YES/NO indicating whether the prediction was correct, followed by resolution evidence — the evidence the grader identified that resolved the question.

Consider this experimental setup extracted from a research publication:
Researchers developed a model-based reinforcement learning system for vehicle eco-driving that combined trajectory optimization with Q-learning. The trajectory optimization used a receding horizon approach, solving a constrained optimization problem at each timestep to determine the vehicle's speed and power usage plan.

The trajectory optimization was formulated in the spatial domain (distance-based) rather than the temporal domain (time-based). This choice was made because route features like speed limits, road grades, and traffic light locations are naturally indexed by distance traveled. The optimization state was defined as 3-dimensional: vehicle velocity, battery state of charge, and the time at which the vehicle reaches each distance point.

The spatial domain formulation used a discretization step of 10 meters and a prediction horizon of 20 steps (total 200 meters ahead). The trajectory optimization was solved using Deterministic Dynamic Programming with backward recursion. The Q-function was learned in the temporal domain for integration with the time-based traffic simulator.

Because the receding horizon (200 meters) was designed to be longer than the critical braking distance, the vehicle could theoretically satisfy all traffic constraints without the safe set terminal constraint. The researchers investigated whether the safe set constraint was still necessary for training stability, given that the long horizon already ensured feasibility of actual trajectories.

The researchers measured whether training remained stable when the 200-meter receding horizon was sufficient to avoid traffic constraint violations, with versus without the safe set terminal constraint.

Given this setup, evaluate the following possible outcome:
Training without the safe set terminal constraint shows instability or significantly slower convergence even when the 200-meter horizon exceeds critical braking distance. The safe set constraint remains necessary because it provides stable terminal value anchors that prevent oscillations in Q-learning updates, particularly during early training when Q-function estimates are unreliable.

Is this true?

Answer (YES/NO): YES